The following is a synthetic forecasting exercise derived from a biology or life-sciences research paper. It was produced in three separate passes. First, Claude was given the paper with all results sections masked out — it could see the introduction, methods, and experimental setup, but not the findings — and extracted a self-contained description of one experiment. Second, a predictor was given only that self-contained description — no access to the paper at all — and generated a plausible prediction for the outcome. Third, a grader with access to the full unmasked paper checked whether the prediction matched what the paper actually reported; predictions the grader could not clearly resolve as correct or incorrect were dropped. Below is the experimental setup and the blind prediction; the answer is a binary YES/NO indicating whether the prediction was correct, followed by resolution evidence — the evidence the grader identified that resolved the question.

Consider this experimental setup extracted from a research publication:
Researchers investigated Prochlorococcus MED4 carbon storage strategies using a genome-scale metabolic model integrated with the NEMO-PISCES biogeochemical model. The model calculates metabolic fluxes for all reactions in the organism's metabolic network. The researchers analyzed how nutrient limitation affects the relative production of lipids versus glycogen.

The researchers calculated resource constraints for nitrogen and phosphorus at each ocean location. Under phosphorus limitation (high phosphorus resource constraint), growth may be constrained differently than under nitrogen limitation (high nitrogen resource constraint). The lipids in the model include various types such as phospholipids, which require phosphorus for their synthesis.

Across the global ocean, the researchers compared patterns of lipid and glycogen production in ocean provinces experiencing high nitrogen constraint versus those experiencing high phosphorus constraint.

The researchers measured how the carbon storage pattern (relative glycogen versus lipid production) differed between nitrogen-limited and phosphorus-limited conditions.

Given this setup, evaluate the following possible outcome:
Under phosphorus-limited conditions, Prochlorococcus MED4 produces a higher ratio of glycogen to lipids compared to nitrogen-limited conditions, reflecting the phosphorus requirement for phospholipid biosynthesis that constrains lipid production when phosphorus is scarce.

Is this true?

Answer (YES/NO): YES